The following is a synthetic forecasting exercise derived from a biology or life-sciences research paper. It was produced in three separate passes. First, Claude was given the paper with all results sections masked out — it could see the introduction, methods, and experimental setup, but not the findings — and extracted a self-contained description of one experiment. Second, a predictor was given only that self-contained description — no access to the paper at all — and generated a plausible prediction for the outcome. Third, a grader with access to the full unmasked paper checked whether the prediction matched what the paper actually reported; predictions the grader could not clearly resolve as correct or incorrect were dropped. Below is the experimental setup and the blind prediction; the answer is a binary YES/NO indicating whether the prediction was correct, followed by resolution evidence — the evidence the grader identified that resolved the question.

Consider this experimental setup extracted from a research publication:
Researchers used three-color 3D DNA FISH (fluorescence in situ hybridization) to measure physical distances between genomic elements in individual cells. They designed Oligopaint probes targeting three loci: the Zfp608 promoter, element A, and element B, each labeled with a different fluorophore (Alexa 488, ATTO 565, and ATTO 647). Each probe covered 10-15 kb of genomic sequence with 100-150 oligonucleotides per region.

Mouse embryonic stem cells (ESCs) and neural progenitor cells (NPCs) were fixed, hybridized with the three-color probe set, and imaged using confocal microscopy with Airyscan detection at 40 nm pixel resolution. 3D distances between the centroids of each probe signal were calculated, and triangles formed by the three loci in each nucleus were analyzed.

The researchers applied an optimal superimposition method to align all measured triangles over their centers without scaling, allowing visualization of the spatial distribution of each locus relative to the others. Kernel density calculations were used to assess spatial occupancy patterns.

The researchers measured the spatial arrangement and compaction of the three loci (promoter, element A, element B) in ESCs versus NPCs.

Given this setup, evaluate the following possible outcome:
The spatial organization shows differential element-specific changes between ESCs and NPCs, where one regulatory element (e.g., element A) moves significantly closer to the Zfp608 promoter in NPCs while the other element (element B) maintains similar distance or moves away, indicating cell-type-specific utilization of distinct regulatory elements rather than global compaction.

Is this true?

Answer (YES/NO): NO